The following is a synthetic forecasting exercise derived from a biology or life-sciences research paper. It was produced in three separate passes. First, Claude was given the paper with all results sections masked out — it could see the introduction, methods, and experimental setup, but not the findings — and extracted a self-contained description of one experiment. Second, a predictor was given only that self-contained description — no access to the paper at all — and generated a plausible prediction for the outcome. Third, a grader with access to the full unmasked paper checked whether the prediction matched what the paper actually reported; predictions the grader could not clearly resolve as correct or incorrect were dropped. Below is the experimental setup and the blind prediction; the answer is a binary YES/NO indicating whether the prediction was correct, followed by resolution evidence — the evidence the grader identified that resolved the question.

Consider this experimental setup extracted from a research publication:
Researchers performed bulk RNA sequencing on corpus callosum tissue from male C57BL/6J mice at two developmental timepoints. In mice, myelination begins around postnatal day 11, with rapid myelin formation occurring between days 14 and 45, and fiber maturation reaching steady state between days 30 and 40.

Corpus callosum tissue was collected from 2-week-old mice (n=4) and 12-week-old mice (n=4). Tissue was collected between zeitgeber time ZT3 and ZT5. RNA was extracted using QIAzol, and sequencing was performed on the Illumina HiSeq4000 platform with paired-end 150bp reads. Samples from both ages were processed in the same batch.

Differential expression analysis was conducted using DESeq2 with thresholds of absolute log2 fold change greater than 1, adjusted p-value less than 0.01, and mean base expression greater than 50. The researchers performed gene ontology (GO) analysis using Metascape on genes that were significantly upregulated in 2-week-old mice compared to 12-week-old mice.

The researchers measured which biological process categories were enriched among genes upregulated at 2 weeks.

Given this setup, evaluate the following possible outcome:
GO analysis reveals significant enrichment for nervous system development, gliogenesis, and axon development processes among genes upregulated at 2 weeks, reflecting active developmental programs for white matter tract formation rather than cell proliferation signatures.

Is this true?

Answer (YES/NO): NO